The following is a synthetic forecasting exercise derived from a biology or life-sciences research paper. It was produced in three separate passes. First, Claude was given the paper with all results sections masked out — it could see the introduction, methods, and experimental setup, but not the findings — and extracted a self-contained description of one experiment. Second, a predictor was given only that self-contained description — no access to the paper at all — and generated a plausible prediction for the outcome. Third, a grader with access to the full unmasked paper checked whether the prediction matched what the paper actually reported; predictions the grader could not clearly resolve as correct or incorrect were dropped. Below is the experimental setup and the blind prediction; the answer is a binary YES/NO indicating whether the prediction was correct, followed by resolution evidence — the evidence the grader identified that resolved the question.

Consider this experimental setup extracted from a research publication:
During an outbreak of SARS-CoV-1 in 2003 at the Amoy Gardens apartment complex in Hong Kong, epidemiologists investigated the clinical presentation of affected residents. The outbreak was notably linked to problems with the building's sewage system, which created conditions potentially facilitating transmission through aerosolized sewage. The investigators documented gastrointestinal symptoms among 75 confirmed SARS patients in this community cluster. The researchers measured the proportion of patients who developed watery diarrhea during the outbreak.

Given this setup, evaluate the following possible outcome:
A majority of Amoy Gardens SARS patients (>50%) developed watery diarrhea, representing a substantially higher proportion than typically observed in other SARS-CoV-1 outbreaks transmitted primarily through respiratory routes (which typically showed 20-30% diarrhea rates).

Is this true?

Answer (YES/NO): YES